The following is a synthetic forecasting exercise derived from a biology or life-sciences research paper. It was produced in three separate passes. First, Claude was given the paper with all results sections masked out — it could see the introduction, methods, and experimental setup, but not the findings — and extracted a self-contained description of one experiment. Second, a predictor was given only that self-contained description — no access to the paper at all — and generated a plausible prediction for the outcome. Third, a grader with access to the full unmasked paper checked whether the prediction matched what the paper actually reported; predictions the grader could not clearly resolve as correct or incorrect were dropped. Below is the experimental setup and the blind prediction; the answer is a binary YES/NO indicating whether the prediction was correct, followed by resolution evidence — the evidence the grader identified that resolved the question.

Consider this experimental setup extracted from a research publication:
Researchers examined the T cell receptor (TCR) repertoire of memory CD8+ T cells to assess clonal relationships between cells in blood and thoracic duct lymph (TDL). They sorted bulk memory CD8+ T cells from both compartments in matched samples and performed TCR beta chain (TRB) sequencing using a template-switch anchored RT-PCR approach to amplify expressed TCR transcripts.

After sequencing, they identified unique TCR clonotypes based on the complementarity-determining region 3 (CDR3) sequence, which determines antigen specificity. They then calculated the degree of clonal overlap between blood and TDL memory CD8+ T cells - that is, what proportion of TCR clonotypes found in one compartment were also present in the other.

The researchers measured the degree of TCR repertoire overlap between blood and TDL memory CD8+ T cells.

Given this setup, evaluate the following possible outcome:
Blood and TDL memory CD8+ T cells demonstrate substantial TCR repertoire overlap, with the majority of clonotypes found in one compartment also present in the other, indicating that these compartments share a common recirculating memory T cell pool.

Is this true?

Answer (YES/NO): NO